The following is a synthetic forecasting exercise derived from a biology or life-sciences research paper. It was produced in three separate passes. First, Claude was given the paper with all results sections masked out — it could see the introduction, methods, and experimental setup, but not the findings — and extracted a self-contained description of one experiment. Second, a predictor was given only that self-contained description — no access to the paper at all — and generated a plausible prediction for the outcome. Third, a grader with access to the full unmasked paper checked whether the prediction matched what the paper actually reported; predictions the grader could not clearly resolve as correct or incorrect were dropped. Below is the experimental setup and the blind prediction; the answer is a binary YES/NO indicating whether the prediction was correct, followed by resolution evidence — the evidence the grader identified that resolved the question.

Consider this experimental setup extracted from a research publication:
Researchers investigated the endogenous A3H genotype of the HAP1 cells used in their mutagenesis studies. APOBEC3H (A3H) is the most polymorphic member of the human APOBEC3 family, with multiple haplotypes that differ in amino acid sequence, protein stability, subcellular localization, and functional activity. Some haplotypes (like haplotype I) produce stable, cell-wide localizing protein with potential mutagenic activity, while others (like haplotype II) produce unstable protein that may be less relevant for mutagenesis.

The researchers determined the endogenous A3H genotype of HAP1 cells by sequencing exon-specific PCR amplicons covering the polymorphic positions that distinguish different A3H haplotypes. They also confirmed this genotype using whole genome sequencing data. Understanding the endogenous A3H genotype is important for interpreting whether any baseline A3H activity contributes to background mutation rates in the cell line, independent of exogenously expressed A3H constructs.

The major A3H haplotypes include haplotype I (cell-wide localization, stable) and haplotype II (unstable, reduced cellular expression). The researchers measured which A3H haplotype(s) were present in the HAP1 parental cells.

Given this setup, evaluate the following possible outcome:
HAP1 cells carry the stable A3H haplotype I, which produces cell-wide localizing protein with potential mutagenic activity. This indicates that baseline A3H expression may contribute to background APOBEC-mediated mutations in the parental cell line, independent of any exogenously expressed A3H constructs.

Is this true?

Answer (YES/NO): NO